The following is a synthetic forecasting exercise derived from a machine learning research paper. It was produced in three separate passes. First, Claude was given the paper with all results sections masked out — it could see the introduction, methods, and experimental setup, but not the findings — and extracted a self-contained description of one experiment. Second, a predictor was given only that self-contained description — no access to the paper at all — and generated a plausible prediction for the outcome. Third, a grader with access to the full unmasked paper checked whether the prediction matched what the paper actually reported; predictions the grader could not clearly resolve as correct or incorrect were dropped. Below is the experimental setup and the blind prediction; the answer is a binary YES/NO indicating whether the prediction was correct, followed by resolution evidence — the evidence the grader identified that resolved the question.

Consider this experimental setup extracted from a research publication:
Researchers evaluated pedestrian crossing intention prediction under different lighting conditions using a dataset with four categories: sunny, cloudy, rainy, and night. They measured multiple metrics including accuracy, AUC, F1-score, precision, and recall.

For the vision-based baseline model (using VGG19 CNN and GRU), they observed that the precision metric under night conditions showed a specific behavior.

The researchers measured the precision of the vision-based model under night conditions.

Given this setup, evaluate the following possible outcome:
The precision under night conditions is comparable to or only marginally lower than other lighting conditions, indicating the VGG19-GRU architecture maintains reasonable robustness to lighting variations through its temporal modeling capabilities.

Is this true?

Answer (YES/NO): NO